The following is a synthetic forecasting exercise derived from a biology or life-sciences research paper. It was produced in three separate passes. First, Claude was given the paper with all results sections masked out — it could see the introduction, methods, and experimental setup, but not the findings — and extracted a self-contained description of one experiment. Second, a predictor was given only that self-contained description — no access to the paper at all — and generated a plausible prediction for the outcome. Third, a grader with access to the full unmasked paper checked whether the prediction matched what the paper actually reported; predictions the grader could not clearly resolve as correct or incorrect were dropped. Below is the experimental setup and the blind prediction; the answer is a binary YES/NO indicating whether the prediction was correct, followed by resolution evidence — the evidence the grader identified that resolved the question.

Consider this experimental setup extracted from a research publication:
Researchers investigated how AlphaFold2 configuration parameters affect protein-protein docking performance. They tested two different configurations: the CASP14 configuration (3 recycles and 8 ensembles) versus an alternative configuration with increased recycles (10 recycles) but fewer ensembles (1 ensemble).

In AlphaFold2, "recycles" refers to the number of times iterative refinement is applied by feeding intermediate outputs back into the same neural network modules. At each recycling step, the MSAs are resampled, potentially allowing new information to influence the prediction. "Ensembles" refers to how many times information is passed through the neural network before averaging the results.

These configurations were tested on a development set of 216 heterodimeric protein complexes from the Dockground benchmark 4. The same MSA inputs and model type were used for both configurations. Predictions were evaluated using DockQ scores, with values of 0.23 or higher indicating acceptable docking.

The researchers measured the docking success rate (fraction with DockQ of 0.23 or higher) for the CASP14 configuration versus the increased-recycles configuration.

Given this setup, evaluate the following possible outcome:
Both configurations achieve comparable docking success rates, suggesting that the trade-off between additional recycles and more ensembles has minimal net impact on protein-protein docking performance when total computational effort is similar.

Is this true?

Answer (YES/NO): YES